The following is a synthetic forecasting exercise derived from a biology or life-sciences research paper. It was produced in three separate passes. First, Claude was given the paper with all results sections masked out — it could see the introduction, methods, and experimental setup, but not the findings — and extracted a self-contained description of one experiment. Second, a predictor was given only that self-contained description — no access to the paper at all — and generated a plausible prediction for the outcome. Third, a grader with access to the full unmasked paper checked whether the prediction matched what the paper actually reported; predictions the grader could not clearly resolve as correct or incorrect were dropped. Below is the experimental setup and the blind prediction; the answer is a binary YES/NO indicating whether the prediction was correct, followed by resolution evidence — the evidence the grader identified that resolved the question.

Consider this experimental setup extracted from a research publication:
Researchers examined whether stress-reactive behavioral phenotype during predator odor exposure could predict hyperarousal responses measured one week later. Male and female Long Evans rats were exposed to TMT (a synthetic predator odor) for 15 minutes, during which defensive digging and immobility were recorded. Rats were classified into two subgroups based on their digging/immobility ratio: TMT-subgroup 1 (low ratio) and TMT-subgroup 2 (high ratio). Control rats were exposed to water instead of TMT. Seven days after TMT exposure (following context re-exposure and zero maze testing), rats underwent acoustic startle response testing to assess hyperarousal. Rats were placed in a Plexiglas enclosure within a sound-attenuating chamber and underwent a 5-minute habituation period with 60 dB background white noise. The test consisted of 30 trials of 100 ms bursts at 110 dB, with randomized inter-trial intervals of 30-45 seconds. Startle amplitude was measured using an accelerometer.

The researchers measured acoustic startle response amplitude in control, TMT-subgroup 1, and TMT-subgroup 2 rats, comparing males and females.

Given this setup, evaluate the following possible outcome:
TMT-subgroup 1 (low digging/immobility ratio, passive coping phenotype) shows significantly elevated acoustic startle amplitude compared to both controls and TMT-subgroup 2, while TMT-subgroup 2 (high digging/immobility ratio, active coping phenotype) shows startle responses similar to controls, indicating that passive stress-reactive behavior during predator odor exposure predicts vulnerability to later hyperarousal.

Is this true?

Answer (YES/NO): NO